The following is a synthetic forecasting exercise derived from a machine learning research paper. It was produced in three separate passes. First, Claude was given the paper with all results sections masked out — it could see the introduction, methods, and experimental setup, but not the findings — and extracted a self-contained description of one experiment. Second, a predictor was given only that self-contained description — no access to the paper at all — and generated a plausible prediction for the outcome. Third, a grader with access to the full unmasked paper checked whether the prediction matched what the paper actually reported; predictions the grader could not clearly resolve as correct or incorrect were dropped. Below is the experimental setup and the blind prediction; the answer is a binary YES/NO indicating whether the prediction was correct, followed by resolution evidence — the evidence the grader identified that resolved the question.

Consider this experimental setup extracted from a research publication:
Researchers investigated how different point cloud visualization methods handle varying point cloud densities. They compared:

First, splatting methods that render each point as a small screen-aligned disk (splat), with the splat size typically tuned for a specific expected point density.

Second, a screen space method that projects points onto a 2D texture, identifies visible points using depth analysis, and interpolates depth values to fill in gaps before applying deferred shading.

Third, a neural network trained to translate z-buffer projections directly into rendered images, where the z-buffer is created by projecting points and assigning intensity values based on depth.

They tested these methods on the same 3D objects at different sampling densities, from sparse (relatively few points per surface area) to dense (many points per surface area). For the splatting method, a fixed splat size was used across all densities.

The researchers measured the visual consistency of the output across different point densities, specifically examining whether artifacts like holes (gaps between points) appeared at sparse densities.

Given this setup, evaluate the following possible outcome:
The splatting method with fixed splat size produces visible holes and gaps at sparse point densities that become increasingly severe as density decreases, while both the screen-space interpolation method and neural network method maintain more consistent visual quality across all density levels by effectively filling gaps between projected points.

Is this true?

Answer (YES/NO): YES